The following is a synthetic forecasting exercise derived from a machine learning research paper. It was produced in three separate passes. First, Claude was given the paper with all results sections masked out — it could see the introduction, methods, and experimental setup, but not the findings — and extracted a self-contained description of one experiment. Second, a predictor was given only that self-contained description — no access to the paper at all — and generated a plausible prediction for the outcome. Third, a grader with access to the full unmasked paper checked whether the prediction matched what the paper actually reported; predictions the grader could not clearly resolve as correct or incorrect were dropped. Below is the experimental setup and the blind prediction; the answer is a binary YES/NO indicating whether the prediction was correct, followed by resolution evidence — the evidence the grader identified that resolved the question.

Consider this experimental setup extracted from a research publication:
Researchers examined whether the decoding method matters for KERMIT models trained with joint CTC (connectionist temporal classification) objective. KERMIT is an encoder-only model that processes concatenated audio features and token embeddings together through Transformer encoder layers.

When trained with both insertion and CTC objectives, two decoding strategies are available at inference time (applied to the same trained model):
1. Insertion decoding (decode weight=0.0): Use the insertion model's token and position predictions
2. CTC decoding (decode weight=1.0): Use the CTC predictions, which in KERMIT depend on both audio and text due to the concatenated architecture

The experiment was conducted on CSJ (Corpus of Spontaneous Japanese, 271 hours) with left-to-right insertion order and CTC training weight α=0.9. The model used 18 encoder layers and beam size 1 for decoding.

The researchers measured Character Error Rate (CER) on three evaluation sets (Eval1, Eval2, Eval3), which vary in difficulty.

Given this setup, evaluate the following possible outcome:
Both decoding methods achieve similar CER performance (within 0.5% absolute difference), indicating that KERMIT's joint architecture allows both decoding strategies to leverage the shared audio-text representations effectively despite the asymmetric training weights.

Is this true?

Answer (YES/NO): NO